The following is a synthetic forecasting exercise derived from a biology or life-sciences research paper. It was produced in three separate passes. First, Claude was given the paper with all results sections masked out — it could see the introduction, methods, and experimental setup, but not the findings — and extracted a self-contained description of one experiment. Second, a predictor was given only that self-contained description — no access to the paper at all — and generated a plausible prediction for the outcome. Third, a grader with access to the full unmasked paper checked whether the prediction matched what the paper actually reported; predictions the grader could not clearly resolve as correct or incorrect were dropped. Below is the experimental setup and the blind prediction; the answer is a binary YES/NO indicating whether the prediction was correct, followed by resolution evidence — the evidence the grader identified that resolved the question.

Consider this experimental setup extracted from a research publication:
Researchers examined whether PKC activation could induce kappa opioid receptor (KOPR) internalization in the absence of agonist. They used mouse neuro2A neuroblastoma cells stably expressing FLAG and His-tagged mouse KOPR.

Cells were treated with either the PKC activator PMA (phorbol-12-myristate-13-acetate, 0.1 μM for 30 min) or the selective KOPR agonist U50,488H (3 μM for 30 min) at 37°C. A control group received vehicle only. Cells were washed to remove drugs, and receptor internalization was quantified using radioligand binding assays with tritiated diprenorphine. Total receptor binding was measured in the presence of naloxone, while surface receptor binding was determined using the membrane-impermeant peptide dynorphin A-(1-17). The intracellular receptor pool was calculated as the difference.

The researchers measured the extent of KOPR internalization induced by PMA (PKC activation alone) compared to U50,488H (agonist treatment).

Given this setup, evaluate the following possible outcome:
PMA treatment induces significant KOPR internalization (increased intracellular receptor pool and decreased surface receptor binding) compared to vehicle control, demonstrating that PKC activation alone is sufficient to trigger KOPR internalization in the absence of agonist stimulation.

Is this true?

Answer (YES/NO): YES